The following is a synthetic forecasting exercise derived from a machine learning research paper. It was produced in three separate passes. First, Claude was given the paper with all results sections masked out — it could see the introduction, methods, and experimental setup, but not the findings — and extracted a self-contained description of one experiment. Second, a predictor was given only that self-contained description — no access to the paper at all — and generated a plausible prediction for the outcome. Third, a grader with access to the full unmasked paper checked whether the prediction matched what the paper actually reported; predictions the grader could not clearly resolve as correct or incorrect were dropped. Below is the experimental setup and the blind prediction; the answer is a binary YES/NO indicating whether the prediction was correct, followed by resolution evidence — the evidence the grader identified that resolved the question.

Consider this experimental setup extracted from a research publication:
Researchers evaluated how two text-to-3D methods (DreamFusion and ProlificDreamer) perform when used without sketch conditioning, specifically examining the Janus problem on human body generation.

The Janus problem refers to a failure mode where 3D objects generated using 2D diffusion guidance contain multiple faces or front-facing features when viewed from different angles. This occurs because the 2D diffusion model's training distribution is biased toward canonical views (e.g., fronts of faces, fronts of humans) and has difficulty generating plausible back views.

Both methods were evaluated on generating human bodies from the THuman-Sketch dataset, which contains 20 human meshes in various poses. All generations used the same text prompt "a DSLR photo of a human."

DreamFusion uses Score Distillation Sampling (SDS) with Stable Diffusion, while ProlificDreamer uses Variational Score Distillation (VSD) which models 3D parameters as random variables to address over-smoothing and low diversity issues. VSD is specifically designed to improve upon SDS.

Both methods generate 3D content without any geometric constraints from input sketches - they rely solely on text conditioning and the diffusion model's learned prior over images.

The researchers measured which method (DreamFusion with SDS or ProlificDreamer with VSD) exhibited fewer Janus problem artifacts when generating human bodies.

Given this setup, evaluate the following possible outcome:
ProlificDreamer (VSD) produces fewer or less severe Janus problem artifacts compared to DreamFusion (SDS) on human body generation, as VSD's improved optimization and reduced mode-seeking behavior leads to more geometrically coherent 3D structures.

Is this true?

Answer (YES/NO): NO